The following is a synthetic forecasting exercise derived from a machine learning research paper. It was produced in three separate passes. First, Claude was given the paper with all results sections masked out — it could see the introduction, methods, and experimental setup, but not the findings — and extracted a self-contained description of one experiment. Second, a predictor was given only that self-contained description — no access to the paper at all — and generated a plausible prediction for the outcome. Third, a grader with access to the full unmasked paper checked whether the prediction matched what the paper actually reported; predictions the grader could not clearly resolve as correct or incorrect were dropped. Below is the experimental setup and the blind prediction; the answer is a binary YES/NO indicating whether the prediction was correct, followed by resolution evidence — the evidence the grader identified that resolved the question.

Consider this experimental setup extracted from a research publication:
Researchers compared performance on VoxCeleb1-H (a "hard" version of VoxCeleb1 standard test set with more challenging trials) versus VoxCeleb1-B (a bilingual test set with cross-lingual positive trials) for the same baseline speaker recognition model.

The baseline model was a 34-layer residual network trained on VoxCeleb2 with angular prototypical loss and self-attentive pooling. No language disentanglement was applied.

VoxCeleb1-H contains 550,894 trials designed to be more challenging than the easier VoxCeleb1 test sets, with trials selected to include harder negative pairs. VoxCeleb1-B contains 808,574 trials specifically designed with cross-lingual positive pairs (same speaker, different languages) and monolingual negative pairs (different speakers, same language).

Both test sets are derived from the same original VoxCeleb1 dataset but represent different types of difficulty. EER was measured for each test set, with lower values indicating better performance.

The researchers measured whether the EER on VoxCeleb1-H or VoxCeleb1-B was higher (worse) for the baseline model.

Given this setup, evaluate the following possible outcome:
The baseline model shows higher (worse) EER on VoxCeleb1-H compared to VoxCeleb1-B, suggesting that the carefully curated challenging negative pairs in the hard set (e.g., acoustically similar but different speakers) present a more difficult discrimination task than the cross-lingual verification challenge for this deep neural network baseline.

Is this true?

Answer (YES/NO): NO